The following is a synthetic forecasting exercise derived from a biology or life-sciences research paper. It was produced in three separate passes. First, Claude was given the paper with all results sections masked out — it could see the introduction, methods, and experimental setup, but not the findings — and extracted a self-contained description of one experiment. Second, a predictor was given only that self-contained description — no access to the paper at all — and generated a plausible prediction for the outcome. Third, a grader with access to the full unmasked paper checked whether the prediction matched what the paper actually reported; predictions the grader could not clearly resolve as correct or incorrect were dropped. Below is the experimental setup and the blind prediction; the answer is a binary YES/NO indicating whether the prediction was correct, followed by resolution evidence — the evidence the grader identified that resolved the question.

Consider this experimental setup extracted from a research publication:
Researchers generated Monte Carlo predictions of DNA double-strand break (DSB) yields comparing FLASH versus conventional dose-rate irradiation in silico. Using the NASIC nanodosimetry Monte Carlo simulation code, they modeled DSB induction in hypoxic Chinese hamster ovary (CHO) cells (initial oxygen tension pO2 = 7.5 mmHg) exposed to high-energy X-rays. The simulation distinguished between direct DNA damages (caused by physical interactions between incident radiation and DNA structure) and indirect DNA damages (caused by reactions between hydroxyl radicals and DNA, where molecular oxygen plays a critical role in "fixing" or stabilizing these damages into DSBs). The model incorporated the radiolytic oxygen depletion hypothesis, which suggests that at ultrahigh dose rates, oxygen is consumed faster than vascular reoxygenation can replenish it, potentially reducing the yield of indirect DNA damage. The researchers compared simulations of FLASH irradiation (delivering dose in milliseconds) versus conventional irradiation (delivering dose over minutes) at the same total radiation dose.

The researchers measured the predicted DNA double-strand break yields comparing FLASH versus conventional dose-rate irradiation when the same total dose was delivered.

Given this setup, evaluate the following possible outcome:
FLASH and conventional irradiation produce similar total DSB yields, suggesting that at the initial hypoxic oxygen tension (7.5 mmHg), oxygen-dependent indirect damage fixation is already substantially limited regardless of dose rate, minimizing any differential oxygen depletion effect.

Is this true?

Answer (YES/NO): NO